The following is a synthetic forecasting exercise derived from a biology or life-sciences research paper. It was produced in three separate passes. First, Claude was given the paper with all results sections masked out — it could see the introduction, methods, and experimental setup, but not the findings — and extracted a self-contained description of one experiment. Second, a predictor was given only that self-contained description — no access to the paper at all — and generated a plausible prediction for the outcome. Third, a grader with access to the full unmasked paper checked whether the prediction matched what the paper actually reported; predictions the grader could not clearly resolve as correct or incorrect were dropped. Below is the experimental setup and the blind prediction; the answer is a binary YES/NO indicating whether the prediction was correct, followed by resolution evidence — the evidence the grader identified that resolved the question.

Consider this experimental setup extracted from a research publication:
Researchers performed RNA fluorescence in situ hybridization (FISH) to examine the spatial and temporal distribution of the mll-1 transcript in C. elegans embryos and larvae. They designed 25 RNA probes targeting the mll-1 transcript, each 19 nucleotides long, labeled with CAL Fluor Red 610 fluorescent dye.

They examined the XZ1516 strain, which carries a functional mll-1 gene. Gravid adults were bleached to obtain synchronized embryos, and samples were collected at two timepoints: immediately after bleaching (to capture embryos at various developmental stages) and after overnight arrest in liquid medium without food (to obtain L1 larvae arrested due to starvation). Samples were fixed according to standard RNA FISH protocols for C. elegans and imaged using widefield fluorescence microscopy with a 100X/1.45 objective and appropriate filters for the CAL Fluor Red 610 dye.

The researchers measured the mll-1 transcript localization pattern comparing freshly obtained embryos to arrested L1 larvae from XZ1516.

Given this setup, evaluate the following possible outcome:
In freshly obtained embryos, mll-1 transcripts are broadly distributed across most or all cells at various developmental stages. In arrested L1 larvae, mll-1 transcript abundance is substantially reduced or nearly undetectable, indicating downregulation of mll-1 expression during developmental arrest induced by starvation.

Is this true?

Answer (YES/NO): NO